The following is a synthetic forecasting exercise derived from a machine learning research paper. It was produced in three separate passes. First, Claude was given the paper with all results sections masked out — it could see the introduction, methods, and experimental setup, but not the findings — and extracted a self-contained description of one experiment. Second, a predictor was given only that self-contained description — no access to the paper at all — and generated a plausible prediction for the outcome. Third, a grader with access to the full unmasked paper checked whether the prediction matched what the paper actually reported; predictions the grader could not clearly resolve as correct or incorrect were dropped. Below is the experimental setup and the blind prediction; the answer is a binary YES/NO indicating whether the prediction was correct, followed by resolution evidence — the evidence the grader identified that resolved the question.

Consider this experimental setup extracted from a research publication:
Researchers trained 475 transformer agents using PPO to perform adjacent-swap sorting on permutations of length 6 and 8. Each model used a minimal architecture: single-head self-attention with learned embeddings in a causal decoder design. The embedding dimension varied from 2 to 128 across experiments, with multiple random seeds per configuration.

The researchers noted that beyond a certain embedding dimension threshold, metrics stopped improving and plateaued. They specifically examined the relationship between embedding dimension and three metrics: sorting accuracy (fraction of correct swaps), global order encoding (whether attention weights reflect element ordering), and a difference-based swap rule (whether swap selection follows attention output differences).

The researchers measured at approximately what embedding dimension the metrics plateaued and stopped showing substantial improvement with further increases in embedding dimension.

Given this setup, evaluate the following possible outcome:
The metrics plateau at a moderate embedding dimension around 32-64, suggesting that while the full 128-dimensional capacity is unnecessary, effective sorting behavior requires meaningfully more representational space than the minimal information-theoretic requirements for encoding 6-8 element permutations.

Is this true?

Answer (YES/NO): NO